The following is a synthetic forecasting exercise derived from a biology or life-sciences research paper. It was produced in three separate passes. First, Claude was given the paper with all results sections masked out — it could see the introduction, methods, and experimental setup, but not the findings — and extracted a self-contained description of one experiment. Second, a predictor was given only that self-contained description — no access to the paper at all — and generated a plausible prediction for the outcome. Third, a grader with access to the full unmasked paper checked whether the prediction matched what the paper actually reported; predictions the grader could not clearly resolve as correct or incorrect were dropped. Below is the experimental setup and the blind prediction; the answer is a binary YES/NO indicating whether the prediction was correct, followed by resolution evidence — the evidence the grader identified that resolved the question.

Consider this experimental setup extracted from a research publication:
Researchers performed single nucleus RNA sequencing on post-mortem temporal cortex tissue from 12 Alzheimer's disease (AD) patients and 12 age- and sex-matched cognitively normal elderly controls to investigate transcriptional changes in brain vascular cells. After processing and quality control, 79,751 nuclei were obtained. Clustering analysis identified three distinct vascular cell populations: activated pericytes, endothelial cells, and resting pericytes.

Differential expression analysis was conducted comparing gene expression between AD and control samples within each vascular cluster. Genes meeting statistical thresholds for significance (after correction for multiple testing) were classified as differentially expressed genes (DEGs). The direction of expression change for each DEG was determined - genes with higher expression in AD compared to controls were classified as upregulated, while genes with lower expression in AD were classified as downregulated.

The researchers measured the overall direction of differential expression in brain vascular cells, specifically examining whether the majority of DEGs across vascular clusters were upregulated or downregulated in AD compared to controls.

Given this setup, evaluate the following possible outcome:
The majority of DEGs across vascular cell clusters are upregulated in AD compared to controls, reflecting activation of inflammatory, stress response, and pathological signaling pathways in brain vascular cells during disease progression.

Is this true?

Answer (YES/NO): YES